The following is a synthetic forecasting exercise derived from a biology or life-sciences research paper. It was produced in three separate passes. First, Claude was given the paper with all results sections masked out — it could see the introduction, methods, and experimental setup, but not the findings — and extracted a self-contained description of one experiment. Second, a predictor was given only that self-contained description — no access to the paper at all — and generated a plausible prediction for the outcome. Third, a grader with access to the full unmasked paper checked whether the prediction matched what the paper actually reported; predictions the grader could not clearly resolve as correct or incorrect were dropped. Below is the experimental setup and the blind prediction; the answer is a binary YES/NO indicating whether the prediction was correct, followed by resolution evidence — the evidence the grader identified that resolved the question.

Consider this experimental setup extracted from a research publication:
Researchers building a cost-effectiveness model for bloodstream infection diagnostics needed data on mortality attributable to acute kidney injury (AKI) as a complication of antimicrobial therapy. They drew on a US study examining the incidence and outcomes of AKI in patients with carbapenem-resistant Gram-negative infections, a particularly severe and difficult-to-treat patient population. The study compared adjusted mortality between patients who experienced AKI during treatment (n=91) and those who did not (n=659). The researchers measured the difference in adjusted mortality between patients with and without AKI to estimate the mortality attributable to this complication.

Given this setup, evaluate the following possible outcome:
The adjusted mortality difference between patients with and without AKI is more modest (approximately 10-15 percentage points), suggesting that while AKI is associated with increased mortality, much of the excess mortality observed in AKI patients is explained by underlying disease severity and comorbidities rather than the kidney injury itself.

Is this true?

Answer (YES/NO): YES